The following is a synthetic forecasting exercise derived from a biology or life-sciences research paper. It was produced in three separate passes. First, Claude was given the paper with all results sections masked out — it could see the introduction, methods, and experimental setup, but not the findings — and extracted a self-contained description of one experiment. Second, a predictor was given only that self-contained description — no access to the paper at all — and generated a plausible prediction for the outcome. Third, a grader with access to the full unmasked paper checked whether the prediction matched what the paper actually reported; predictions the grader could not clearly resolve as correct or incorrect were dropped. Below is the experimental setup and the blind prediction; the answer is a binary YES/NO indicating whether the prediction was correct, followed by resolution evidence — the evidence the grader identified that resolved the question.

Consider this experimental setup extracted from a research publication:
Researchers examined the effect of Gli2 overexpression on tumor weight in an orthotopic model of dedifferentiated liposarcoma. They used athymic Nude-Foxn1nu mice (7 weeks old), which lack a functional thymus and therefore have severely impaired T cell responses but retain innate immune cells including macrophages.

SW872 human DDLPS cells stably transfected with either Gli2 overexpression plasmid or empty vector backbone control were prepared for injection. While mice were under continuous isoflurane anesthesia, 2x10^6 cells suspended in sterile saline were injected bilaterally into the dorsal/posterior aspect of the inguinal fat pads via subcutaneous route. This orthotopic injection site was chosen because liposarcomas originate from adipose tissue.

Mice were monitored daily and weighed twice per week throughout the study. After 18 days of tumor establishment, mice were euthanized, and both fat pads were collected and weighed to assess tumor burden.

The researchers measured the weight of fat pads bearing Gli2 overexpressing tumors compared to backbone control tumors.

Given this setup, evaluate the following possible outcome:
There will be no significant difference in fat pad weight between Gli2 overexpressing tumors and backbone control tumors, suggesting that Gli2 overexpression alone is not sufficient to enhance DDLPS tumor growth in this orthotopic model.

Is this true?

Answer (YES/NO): YES